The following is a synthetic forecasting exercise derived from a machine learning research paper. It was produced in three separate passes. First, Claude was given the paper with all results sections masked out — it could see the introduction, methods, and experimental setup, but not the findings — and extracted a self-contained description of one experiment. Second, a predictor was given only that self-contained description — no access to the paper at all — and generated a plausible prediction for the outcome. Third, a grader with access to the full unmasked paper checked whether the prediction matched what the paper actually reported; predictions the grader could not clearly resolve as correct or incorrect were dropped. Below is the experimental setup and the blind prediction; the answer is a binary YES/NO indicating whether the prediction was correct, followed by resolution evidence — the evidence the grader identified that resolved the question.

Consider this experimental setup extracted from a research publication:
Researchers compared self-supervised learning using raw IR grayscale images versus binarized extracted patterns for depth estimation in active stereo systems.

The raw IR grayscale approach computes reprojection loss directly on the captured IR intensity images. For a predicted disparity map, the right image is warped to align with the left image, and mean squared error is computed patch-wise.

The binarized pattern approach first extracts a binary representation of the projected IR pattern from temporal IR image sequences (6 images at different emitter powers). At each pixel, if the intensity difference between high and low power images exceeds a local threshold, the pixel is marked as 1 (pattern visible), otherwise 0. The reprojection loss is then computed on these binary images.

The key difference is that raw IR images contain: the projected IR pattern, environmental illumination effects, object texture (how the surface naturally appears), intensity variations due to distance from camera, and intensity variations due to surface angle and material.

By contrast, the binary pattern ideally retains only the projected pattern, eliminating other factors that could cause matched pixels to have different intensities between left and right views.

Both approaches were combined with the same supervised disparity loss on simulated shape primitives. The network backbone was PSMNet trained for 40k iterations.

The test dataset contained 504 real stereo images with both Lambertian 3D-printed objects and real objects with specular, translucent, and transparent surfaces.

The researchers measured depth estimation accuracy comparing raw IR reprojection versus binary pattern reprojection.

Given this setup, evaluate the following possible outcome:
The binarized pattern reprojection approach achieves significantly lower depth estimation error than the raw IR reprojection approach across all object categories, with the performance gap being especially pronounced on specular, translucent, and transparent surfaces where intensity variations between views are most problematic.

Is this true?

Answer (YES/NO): NO